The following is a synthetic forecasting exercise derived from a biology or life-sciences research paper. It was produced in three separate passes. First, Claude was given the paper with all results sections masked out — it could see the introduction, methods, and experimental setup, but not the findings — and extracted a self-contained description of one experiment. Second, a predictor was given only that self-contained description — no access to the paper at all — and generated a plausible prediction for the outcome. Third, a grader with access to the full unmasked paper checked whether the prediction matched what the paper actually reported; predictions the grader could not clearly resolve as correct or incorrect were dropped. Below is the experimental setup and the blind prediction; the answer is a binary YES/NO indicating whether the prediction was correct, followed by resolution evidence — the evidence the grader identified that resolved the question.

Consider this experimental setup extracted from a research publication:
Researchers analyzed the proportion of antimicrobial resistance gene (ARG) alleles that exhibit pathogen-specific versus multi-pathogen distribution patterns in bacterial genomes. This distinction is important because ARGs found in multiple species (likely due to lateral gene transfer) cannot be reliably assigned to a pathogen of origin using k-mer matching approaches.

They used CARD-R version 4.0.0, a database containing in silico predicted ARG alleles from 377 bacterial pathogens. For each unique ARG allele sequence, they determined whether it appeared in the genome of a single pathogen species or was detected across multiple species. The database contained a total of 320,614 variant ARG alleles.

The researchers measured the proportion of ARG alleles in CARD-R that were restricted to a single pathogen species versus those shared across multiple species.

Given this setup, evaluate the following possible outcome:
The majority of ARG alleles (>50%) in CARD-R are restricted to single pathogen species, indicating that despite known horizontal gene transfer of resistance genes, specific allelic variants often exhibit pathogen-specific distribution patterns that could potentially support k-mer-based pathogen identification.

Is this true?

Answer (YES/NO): YES